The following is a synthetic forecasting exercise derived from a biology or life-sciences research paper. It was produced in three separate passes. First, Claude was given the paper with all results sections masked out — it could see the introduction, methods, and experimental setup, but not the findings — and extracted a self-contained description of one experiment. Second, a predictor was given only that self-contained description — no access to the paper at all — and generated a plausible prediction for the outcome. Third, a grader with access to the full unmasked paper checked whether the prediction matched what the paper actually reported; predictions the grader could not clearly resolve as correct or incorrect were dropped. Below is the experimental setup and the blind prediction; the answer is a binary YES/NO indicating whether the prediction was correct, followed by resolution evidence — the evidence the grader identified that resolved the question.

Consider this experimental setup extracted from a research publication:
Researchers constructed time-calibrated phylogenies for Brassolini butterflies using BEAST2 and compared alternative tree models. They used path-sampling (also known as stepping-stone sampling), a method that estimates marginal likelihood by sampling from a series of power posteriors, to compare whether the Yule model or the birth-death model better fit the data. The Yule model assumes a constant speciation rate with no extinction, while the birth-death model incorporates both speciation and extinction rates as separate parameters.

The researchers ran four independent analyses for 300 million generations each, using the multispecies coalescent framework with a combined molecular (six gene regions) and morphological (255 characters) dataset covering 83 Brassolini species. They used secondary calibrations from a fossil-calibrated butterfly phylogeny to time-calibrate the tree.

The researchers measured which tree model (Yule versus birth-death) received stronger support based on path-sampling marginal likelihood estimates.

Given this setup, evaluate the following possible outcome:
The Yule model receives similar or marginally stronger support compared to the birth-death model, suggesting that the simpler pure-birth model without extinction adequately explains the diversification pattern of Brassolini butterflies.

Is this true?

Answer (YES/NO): NO